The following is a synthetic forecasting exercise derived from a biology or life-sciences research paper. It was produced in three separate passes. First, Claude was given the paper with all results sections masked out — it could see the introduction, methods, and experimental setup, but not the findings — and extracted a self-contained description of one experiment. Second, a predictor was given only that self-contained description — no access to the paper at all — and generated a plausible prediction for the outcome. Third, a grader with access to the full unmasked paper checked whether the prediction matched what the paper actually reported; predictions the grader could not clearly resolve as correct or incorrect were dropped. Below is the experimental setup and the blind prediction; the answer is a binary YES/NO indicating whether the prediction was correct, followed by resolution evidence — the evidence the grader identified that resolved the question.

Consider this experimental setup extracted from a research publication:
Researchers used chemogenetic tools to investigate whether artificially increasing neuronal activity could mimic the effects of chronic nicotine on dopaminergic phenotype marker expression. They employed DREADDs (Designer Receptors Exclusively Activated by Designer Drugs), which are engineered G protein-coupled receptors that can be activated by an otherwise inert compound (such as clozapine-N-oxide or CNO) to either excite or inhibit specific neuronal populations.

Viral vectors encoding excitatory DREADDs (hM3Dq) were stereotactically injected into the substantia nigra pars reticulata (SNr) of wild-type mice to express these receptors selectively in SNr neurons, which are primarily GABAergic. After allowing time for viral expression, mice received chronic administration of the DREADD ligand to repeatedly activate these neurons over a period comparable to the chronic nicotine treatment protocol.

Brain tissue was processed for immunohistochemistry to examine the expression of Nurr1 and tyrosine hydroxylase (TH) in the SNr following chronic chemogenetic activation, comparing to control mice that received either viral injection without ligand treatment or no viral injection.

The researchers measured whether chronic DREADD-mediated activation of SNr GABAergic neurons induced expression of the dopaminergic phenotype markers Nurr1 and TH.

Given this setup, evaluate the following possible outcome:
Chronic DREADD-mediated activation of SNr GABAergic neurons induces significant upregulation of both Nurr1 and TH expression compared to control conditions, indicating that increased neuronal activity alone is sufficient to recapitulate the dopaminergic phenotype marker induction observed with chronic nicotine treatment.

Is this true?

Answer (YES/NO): NO